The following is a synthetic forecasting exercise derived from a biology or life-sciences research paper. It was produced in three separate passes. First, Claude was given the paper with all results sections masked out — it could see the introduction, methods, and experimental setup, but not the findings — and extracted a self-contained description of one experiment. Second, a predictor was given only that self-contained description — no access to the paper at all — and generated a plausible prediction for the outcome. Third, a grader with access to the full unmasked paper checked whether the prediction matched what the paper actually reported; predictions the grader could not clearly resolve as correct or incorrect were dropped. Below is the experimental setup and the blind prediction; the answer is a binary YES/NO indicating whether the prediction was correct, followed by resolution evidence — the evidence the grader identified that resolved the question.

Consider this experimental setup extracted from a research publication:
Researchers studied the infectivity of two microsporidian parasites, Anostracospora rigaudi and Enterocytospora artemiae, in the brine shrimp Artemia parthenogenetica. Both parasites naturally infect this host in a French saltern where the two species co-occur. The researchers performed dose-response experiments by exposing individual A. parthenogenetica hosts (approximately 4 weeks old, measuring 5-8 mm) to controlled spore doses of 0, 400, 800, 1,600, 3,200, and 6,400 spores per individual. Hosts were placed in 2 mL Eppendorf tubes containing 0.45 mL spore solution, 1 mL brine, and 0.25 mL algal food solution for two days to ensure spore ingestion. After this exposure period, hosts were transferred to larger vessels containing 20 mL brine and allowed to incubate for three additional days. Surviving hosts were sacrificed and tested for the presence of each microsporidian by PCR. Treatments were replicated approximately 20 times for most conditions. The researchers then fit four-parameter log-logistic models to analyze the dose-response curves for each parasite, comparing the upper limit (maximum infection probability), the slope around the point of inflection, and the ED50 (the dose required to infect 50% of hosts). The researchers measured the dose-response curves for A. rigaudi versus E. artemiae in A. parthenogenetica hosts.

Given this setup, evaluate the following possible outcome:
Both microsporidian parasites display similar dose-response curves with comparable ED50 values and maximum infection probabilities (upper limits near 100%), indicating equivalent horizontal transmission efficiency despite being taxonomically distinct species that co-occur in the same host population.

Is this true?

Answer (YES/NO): NO